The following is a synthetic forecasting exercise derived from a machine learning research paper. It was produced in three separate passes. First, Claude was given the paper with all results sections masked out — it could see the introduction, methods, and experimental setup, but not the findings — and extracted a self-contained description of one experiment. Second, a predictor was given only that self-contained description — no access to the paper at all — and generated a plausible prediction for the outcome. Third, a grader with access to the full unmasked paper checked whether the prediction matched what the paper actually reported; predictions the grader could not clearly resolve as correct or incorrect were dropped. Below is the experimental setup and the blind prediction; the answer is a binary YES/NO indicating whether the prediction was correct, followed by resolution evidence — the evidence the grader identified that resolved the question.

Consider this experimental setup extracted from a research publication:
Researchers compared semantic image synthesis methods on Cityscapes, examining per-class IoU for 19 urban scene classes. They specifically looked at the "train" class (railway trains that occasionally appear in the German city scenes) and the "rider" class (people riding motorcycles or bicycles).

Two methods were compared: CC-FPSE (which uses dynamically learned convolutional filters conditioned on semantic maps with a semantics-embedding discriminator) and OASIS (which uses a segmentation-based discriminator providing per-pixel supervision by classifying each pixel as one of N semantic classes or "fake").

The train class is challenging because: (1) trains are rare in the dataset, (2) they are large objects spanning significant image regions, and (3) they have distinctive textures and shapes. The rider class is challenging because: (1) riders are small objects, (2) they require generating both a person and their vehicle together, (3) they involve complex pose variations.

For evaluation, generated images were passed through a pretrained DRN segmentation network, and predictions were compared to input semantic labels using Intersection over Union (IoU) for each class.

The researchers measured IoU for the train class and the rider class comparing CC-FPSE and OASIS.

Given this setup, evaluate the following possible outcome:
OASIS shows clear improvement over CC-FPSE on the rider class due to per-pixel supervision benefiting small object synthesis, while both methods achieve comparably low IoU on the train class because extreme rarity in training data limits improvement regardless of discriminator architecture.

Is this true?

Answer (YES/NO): NO